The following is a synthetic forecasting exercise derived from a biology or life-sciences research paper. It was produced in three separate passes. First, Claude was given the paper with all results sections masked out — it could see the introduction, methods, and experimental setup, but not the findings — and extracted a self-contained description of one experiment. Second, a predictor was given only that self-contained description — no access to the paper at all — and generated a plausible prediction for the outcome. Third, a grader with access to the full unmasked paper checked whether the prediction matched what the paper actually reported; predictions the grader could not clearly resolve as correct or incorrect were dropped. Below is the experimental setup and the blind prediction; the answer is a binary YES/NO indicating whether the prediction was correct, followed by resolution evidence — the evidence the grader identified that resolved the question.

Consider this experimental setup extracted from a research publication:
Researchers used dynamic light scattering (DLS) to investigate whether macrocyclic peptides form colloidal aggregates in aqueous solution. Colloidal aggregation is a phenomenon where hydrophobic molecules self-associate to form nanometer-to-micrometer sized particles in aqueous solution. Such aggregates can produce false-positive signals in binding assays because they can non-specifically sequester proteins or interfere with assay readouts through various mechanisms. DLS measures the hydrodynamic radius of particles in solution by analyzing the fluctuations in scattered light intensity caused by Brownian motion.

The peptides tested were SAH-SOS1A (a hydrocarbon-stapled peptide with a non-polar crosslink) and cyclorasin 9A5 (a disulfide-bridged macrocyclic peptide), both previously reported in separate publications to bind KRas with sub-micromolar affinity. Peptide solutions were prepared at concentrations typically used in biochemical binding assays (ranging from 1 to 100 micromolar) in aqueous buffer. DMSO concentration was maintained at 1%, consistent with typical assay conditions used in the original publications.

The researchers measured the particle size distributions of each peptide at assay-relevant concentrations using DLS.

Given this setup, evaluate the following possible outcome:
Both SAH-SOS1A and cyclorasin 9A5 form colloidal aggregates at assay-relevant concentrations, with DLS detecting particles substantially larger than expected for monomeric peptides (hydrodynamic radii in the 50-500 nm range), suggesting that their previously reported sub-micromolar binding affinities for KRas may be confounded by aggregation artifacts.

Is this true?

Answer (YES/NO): NO